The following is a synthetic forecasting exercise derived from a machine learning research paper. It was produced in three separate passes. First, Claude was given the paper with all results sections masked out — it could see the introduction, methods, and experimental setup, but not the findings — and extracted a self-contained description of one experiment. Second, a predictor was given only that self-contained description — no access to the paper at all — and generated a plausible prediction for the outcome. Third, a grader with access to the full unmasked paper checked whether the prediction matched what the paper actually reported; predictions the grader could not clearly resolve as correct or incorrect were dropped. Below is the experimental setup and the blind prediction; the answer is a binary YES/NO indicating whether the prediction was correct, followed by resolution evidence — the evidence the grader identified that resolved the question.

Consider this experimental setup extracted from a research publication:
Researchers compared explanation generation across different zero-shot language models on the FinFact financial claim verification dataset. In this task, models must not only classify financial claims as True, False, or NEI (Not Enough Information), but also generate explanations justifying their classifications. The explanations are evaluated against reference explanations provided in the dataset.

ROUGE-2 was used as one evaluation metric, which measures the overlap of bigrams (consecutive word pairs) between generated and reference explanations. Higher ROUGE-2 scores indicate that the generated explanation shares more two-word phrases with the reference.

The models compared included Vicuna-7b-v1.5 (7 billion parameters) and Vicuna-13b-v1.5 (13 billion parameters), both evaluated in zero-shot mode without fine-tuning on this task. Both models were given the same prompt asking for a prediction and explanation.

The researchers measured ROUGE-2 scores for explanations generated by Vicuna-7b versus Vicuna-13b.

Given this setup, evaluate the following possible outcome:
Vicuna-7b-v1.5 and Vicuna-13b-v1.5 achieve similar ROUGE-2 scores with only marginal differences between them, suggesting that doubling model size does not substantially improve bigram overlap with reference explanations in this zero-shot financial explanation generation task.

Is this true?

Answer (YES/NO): NO